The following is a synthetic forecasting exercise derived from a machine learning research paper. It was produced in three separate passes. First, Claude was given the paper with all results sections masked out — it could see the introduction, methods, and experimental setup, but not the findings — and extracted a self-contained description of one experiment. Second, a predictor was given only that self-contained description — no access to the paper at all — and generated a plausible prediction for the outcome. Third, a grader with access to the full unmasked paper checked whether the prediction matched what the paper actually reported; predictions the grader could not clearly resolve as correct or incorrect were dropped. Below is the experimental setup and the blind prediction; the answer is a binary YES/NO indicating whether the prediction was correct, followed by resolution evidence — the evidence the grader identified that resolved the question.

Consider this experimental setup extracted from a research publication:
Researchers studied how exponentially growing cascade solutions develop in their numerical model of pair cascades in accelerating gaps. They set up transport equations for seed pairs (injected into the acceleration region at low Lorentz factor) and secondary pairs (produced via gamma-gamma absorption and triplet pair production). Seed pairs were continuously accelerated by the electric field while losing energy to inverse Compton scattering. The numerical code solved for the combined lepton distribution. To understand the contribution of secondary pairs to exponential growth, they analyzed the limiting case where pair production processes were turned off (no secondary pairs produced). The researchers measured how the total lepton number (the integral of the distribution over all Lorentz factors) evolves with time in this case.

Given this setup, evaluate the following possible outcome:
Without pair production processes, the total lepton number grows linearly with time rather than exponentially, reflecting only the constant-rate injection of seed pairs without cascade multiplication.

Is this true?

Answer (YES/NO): YES